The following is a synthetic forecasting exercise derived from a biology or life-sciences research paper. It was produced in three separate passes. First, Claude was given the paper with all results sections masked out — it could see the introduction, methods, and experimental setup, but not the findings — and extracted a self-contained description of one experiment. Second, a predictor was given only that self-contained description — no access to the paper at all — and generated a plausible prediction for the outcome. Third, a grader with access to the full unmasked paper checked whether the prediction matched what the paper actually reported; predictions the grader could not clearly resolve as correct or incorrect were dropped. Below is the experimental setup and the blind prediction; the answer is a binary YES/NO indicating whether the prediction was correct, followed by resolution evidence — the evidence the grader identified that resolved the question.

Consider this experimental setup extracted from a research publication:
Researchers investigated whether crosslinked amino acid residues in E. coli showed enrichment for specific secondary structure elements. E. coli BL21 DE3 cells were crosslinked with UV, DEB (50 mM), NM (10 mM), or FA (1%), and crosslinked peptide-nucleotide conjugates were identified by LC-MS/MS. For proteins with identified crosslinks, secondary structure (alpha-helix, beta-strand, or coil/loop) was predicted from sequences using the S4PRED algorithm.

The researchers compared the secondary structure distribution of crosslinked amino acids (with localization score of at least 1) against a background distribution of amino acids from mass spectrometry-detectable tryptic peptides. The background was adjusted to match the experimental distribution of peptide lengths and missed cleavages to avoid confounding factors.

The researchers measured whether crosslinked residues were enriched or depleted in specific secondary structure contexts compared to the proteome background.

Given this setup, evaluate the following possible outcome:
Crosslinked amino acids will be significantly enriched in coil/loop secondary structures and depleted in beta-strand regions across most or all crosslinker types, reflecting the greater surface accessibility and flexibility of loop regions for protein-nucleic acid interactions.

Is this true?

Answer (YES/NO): NO